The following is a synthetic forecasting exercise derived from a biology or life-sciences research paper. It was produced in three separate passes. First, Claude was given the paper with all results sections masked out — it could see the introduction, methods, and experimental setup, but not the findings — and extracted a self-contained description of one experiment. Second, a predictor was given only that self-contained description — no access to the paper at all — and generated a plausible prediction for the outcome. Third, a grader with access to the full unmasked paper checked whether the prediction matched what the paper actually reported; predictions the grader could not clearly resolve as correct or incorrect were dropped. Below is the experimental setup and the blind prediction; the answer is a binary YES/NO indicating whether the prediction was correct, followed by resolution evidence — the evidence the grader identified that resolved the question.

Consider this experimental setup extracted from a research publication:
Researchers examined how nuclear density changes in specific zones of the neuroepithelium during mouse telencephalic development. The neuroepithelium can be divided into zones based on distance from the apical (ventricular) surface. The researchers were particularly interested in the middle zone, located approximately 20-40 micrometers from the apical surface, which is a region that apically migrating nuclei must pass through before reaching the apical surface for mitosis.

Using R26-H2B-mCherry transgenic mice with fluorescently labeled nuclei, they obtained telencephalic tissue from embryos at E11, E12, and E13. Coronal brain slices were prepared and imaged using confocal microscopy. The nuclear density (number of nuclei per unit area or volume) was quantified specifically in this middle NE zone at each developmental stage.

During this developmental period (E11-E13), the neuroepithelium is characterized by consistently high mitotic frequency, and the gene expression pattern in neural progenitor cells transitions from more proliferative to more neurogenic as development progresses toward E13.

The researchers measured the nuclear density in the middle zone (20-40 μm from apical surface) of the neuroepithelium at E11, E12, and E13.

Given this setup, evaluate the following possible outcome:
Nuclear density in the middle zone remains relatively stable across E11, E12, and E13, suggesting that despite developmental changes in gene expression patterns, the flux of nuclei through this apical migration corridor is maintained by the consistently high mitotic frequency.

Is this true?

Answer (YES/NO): NO